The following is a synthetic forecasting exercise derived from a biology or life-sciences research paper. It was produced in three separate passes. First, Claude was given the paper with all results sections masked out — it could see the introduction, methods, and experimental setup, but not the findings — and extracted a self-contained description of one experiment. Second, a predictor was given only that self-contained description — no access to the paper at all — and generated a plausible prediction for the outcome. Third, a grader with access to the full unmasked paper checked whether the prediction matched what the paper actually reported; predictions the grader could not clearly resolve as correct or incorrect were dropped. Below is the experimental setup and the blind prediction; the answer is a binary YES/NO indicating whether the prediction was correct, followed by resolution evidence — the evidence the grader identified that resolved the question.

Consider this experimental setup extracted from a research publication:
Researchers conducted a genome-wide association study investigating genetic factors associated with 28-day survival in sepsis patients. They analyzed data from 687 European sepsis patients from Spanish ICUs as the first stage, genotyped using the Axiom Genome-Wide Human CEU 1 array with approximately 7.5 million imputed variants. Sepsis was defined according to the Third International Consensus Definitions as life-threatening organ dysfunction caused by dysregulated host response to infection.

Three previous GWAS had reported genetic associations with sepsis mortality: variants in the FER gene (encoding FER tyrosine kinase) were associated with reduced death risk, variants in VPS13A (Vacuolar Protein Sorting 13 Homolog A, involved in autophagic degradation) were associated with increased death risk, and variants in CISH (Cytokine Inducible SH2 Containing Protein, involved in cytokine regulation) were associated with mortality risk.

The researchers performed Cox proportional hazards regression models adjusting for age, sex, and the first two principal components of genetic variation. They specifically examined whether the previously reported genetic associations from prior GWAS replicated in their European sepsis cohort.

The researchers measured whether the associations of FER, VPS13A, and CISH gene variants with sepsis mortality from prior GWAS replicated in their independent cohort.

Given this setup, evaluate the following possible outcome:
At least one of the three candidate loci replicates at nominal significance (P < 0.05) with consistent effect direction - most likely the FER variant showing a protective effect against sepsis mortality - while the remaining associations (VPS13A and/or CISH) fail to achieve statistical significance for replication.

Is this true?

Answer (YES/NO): NO